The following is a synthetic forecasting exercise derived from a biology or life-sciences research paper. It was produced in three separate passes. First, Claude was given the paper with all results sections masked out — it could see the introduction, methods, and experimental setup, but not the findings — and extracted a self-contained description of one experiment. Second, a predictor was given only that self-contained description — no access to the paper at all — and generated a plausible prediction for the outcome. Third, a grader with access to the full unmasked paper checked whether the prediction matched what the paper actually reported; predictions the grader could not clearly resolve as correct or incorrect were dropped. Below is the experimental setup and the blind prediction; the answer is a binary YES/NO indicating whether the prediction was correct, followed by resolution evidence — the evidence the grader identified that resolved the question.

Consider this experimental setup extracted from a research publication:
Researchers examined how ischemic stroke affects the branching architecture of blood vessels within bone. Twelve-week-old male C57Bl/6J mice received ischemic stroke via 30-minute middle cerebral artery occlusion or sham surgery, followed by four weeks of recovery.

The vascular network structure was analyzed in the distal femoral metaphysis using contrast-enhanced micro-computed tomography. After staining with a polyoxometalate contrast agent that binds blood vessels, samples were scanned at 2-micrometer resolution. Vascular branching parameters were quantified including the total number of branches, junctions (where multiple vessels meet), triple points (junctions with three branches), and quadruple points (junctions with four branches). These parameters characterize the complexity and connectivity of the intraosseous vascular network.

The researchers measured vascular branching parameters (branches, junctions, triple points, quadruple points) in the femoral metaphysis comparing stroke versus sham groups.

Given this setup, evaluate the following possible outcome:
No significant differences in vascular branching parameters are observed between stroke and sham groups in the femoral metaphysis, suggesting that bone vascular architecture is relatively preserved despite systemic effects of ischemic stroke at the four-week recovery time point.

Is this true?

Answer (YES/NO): NO